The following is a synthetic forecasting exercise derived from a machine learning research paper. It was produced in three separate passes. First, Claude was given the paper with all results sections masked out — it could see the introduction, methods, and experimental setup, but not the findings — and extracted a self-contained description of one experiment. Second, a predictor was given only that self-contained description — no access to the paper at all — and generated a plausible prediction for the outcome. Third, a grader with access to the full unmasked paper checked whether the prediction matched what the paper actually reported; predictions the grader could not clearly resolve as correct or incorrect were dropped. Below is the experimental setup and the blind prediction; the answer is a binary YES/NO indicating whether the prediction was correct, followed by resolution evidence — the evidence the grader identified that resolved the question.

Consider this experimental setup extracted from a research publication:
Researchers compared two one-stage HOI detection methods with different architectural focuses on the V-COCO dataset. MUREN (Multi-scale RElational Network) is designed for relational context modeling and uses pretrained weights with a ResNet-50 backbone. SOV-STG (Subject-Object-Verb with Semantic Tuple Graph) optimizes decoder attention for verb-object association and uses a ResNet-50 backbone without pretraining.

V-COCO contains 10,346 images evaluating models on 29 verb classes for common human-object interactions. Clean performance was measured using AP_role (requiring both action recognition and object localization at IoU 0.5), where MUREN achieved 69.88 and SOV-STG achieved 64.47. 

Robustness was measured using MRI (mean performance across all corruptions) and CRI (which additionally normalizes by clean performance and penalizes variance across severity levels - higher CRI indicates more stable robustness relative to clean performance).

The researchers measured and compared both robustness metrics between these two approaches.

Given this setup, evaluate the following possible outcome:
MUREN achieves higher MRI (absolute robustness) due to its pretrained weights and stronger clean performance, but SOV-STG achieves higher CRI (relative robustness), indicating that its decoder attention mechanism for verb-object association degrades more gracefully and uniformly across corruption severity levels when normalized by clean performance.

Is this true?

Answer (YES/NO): YES